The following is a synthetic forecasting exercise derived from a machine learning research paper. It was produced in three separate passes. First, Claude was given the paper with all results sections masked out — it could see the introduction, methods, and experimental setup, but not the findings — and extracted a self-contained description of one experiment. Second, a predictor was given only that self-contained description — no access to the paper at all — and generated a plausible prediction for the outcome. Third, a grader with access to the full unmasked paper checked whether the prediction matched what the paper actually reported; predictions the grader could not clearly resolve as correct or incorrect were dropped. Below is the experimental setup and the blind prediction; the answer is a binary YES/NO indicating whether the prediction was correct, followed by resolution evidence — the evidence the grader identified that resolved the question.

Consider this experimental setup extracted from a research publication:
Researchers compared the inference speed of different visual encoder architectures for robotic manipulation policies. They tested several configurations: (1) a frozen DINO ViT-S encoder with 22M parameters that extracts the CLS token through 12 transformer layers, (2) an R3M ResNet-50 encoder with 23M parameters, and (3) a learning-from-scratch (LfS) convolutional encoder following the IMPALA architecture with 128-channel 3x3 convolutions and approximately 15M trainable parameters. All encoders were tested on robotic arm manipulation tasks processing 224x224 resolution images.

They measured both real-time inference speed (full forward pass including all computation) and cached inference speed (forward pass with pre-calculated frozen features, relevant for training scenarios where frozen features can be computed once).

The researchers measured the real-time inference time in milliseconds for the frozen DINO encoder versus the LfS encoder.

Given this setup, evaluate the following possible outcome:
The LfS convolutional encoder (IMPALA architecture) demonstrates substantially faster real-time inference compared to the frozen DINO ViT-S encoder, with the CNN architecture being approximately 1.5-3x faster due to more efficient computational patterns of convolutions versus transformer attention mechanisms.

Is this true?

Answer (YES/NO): NO